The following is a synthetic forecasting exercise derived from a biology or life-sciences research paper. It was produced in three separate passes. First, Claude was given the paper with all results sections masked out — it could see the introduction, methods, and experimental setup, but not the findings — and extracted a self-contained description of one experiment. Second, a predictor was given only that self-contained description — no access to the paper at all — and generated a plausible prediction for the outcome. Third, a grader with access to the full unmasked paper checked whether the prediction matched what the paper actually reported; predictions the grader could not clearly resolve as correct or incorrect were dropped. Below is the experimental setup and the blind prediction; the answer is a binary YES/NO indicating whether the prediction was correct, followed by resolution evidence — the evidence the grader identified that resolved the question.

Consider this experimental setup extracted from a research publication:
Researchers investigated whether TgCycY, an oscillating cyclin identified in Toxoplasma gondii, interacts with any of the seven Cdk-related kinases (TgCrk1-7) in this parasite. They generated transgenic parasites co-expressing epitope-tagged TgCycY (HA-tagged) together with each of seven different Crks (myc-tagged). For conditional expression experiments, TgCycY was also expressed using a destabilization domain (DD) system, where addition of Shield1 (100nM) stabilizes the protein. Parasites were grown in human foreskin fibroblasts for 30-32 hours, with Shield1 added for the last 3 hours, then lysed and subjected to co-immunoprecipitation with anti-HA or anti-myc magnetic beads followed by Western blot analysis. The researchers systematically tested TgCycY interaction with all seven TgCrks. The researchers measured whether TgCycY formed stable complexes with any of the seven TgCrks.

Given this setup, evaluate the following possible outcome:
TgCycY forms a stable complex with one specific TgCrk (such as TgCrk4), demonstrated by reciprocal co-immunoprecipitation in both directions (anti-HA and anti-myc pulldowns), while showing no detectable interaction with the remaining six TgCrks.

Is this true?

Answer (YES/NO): NO